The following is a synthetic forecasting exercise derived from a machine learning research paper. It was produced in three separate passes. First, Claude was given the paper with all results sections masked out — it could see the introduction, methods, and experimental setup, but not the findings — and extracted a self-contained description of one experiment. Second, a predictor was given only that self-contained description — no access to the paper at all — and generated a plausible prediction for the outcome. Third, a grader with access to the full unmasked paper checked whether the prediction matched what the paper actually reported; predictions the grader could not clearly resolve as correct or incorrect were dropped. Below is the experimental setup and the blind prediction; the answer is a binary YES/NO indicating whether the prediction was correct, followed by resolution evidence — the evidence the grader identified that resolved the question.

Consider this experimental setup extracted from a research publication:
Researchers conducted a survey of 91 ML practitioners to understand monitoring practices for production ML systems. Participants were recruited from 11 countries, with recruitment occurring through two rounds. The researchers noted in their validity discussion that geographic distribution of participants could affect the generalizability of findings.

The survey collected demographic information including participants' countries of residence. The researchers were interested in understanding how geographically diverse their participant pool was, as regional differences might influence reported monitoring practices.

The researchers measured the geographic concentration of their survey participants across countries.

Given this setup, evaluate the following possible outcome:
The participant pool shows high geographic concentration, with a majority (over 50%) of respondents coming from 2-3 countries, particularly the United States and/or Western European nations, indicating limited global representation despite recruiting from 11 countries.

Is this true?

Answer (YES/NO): NO